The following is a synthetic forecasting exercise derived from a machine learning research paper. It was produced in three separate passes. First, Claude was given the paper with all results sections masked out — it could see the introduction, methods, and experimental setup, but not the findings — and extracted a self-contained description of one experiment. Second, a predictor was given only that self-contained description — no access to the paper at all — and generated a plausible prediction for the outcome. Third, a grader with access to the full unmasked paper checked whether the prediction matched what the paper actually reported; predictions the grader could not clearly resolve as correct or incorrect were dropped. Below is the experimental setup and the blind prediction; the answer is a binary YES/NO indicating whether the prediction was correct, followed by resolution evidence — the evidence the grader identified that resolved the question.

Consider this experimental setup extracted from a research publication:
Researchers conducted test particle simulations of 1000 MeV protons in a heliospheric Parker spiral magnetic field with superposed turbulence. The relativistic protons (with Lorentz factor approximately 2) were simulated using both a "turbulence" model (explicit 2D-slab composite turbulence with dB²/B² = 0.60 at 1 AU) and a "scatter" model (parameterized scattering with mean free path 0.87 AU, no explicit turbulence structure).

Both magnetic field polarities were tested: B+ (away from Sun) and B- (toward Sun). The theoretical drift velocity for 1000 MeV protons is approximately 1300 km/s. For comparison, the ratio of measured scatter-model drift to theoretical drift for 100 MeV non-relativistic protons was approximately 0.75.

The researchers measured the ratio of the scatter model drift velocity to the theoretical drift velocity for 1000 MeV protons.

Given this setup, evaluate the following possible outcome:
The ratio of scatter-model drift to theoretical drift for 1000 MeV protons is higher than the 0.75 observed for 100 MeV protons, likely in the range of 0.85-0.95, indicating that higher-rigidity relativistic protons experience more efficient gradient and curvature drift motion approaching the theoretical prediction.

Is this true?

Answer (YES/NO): NO